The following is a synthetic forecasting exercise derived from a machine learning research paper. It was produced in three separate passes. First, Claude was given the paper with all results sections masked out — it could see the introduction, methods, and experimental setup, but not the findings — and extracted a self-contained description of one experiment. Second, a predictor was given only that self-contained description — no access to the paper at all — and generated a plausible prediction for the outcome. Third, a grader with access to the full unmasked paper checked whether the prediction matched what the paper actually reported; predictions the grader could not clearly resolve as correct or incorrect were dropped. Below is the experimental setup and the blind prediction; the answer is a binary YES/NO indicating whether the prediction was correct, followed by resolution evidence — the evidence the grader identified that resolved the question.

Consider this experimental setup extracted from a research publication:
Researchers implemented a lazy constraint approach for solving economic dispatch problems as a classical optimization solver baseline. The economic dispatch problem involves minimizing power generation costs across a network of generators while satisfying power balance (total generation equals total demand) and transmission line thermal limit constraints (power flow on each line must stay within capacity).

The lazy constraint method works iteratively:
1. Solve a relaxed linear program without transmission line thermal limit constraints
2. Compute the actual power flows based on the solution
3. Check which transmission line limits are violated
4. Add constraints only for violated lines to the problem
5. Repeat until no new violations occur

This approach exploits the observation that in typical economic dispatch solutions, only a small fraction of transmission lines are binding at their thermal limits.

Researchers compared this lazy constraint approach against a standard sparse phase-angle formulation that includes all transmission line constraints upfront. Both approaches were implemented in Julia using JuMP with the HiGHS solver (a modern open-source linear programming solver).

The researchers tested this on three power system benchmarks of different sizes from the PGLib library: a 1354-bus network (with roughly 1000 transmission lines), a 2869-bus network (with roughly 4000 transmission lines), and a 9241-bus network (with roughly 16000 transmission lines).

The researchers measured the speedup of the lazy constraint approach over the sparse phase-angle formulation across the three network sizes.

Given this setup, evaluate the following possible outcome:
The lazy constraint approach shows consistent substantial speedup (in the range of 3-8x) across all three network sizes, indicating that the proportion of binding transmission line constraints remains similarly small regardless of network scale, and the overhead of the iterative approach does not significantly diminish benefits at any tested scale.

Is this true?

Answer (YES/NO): NO